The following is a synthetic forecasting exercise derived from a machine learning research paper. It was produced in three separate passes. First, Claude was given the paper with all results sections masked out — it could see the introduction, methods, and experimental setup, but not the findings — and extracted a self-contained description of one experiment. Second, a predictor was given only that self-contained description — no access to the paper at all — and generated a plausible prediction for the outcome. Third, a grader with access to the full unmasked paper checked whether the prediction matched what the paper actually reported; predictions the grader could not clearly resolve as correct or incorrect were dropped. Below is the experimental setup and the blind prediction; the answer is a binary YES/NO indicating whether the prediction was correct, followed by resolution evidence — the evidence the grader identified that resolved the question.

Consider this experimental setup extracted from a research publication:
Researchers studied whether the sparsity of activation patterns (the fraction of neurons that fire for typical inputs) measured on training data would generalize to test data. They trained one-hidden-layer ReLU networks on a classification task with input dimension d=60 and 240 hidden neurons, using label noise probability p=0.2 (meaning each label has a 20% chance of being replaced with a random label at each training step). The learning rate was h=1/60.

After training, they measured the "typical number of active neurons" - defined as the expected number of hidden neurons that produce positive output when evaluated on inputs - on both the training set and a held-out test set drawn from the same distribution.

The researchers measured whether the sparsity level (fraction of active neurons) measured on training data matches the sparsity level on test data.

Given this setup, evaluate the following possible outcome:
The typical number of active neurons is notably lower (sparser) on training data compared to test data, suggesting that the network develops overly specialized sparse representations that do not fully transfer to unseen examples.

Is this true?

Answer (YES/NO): NO